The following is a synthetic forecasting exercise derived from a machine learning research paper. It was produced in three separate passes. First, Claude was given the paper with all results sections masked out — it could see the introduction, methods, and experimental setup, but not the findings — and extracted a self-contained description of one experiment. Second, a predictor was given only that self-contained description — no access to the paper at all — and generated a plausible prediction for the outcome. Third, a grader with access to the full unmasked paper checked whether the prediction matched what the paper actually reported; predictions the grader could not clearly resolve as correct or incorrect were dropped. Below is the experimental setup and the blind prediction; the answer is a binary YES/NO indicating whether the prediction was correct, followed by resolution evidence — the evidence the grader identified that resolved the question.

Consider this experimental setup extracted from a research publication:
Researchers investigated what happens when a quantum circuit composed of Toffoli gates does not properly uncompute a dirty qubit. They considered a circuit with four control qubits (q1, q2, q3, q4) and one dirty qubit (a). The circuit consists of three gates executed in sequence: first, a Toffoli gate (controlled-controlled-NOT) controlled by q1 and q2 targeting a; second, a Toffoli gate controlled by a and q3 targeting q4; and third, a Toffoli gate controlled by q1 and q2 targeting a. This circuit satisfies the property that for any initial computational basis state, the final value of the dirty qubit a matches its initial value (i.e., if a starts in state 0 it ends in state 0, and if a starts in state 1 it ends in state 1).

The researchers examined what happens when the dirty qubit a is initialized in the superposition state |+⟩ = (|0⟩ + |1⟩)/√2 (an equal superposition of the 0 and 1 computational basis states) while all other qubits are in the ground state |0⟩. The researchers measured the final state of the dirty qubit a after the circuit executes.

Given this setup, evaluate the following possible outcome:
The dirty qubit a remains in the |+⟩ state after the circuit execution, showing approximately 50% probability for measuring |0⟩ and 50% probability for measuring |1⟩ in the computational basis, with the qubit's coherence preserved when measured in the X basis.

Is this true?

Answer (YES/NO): NO